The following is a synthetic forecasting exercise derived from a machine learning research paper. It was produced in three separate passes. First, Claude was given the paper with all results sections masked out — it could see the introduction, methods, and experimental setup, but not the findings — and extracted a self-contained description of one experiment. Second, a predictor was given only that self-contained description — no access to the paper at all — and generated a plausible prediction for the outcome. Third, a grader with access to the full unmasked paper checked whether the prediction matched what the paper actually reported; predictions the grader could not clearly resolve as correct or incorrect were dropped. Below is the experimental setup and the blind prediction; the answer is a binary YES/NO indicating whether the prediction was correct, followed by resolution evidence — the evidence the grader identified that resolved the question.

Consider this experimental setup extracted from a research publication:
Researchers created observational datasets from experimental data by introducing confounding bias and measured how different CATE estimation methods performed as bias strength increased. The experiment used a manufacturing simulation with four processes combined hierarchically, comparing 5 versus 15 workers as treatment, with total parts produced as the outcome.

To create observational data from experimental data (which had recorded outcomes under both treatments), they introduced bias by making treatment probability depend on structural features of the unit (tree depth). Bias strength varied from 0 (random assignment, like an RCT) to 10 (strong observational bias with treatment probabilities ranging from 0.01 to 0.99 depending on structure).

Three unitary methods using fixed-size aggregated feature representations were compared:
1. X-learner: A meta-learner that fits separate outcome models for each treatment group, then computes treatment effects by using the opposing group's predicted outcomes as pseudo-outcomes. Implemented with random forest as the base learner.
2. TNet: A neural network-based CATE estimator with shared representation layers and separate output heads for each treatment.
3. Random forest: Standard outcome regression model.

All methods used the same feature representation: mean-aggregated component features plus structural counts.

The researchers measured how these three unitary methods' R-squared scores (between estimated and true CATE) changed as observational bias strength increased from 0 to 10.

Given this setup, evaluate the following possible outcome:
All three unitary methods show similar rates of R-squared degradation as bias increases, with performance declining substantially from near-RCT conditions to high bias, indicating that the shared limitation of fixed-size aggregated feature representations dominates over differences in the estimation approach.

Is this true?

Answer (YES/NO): NO